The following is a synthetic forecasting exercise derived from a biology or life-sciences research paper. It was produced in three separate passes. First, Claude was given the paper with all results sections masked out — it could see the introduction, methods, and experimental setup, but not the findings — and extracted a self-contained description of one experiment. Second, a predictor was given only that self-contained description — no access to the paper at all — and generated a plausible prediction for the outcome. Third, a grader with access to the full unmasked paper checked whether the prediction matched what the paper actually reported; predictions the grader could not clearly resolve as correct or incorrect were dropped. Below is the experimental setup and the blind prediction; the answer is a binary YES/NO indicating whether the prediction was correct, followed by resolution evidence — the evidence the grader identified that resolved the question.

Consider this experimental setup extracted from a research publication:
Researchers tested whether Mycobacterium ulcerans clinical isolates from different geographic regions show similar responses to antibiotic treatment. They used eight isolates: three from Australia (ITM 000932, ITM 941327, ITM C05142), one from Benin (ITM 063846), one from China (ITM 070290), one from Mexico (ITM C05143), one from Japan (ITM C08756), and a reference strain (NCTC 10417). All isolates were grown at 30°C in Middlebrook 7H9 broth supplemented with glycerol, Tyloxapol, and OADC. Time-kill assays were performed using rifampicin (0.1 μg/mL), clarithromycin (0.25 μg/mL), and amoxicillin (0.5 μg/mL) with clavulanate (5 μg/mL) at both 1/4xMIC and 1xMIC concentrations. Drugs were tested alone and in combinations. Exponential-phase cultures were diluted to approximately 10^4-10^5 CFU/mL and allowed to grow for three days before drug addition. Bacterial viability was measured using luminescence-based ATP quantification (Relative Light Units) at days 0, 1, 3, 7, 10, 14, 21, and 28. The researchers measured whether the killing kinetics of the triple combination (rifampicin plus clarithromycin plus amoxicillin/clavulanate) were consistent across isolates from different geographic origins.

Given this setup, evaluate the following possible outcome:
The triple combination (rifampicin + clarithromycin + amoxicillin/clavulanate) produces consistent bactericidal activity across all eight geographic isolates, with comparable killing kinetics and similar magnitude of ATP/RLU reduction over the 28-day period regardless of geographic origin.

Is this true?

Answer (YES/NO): NO